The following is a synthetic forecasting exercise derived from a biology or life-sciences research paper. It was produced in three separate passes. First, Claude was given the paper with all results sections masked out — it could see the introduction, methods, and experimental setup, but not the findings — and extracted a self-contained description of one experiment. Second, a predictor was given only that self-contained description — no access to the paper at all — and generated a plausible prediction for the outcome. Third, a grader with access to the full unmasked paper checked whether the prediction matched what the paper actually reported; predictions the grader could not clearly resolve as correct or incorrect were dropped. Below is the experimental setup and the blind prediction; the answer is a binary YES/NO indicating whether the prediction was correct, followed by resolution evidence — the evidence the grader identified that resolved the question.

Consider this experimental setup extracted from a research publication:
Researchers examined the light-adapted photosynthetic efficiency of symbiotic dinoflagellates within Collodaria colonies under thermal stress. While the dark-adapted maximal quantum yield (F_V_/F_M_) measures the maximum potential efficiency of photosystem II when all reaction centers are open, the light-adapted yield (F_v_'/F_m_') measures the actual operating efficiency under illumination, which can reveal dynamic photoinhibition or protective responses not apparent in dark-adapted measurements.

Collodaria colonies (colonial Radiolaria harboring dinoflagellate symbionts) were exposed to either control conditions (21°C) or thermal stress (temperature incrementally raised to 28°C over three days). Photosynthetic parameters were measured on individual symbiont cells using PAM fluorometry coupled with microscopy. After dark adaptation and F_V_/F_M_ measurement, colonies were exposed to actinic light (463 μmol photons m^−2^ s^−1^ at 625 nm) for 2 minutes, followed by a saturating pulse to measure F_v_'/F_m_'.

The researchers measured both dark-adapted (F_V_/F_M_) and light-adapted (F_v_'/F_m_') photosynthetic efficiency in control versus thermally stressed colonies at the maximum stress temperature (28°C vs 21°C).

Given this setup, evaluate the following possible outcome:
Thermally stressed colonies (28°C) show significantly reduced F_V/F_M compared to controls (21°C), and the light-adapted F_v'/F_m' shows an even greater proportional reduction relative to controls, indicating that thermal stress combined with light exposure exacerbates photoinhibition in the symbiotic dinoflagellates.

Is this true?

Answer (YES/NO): NO